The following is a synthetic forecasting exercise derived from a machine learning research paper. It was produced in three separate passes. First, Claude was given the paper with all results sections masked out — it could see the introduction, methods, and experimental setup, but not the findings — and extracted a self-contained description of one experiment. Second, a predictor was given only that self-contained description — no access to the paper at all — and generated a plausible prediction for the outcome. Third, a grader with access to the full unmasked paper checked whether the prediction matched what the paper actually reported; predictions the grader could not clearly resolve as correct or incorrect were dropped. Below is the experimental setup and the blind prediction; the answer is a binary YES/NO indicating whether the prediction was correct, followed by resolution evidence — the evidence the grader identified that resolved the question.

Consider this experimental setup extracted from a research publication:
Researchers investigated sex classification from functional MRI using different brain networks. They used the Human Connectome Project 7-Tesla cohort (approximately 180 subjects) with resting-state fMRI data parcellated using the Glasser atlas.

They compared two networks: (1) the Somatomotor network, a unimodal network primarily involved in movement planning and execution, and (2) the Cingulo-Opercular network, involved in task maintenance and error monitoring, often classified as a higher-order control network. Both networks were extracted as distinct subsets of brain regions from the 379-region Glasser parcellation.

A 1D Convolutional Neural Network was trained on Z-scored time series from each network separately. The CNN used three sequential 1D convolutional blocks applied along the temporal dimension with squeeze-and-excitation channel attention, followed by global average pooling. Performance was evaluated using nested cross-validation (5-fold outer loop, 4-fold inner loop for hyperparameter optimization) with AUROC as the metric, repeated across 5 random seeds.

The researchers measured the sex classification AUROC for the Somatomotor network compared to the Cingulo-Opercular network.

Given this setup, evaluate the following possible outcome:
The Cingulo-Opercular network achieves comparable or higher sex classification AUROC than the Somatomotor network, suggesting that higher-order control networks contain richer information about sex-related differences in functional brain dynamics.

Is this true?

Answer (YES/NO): YES